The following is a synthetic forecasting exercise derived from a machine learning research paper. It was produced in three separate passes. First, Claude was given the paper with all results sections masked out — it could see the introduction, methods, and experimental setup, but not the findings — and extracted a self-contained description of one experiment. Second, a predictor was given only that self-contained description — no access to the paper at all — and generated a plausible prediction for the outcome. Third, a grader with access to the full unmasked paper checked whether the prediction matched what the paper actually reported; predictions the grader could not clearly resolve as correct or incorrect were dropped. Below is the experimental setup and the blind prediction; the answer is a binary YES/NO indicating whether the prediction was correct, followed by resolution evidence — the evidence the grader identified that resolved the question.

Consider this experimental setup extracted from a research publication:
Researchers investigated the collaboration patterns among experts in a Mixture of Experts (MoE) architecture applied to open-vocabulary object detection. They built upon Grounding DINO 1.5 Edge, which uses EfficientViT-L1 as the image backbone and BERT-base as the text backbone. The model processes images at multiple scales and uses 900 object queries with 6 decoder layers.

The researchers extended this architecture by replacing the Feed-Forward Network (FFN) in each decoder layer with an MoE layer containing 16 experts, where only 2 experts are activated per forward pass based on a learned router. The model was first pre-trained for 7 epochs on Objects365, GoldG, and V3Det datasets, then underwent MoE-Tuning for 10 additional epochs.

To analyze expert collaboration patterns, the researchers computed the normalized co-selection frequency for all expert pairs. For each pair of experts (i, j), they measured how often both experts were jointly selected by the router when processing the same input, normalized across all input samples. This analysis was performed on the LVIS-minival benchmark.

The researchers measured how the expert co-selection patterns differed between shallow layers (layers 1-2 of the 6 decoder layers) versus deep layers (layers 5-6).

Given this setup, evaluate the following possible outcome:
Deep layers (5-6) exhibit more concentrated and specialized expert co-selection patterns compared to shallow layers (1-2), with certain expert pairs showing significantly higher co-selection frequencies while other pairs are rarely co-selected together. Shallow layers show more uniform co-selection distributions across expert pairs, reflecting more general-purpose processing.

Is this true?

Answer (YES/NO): YES